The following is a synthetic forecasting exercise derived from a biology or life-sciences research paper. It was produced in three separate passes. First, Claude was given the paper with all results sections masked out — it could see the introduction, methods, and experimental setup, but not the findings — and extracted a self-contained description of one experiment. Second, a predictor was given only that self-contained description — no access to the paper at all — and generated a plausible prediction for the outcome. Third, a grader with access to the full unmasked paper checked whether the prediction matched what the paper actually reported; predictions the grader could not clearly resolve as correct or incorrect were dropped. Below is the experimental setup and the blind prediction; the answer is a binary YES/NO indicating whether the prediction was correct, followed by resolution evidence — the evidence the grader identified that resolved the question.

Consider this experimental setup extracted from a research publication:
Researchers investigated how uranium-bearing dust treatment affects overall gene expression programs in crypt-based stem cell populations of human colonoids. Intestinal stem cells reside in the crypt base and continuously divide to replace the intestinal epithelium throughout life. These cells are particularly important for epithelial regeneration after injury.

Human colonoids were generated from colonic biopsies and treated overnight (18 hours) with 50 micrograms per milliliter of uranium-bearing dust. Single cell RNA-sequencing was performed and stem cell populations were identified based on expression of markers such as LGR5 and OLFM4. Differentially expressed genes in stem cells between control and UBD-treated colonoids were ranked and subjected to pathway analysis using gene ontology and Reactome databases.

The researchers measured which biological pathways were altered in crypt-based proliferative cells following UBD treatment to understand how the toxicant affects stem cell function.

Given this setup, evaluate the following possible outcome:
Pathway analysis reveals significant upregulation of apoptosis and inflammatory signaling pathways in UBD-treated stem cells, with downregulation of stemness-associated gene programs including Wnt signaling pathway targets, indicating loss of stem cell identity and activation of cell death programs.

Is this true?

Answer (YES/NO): NO